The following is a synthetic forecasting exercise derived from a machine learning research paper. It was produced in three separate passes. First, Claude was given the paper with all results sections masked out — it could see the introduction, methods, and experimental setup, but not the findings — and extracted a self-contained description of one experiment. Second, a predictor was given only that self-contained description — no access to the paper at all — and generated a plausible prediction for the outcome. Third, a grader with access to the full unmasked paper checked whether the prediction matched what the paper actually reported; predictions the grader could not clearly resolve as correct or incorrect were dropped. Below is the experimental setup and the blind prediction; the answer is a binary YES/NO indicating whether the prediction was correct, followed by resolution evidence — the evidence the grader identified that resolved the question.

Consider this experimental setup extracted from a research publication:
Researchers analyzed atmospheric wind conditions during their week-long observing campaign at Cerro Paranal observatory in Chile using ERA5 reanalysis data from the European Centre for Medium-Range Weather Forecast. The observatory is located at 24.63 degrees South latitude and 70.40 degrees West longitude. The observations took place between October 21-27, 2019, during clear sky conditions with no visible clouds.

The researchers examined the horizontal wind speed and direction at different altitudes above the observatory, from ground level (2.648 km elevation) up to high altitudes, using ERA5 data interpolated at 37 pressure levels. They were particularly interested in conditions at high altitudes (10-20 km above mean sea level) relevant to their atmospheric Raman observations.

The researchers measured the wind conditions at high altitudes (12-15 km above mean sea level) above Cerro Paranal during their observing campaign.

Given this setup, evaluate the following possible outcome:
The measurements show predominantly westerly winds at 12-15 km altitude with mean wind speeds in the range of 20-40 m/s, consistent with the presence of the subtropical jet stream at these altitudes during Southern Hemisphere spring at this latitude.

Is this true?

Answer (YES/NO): YES